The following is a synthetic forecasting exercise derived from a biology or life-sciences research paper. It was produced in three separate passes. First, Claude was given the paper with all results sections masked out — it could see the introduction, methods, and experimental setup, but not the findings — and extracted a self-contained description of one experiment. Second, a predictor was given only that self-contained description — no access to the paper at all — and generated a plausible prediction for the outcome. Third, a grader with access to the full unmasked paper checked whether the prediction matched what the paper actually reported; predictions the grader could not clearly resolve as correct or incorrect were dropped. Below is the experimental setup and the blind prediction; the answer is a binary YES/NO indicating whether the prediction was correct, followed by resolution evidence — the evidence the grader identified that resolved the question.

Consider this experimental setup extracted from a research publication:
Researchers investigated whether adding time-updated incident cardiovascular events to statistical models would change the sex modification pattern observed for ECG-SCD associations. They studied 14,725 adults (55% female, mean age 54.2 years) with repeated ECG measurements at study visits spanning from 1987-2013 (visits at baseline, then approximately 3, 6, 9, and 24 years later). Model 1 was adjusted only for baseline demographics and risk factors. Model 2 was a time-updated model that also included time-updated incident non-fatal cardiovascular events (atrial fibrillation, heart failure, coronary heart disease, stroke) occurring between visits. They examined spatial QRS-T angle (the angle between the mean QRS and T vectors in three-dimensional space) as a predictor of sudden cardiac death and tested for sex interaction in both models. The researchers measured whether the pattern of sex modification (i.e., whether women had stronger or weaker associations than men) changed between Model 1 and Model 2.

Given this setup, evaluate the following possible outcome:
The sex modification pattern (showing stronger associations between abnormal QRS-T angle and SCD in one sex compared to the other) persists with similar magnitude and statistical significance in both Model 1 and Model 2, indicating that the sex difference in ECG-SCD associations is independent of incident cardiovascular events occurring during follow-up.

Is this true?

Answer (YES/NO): NO